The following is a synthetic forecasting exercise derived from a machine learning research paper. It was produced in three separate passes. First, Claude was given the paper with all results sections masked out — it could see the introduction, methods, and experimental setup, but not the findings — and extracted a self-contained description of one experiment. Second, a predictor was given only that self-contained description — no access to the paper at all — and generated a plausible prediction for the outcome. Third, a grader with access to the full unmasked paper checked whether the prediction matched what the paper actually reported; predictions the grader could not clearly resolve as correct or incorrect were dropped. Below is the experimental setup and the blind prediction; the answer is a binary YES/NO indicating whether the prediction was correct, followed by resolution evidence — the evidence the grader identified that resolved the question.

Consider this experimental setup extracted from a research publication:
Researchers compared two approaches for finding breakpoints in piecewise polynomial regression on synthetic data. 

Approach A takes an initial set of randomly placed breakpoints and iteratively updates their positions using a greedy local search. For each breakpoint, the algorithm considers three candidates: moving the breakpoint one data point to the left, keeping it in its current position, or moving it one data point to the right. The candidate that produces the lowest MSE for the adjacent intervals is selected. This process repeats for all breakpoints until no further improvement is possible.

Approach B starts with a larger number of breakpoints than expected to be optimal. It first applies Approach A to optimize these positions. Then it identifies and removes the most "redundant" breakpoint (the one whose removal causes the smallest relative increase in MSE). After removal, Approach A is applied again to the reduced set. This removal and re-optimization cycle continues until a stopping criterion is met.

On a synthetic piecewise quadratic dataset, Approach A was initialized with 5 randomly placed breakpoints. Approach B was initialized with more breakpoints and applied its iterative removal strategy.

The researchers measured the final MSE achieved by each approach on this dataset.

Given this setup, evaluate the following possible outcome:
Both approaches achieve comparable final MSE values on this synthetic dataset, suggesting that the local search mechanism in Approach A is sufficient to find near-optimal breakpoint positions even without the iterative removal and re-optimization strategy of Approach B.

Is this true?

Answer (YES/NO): NO